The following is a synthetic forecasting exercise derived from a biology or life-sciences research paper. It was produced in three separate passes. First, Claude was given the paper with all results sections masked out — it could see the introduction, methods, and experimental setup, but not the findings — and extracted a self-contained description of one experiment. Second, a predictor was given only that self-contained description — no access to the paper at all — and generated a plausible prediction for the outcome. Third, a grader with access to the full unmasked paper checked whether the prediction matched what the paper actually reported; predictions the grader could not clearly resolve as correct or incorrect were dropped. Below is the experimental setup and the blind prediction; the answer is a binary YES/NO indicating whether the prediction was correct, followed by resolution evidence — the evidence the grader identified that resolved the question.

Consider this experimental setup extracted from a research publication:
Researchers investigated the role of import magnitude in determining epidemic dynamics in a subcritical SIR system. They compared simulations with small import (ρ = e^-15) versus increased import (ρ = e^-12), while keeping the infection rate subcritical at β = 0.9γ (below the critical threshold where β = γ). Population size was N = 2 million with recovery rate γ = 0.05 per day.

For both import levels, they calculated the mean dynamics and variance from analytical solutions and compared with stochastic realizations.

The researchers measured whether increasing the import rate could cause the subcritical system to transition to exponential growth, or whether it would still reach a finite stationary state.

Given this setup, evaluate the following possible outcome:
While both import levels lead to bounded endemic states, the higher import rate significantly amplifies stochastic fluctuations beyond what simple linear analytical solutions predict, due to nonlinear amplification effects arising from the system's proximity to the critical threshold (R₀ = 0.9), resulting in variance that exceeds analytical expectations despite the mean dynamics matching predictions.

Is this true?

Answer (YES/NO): NO